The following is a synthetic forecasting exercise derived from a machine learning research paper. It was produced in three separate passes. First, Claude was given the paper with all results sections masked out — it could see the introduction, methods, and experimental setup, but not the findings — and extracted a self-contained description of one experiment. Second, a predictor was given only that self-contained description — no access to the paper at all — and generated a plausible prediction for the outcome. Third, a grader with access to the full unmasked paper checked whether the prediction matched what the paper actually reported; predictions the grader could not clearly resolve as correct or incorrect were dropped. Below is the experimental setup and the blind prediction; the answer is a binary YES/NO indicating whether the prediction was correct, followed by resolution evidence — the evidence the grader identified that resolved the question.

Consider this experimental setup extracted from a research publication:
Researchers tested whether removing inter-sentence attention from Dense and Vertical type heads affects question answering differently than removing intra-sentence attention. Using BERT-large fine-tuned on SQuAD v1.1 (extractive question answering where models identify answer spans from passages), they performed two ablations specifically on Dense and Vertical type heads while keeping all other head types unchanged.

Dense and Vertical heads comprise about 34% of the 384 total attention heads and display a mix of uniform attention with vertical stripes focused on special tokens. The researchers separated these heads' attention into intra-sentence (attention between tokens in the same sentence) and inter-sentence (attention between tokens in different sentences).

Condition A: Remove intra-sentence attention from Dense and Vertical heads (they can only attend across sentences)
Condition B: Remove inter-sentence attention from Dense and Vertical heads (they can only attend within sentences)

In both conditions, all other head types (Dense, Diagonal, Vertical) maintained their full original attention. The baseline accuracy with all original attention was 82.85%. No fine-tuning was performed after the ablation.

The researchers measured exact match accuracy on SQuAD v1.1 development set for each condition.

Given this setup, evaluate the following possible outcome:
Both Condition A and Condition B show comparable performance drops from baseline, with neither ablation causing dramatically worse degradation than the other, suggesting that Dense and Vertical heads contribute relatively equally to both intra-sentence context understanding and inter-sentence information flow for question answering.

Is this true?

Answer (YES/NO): NO